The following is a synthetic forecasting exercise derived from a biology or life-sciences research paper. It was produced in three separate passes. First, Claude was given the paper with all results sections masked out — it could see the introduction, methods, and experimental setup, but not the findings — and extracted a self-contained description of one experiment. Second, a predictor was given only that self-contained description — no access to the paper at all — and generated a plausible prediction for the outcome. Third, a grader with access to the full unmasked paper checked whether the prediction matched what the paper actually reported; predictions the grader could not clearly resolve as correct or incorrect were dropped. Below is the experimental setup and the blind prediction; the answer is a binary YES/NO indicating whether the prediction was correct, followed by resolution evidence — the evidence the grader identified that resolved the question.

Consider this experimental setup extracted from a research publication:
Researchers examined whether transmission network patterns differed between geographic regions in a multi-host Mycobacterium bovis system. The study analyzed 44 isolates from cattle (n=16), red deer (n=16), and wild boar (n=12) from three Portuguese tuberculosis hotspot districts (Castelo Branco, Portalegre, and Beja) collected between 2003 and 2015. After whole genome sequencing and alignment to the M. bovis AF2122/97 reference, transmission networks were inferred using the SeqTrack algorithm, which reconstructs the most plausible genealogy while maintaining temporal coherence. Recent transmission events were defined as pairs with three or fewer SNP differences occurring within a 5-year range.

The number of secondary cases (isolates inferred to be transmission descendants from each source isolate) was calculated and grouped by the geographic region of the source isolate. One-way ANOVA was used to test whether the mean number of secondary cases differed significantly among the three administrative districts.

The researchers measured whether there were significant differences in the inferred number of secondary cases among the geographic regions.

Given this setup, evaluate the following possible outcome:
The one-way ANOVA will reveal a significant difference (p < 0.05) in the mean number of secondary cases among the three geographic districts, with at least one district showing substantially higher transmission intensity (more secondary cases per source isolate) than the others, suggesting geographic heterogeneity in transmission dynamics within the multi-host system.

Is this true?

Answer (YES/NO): NO